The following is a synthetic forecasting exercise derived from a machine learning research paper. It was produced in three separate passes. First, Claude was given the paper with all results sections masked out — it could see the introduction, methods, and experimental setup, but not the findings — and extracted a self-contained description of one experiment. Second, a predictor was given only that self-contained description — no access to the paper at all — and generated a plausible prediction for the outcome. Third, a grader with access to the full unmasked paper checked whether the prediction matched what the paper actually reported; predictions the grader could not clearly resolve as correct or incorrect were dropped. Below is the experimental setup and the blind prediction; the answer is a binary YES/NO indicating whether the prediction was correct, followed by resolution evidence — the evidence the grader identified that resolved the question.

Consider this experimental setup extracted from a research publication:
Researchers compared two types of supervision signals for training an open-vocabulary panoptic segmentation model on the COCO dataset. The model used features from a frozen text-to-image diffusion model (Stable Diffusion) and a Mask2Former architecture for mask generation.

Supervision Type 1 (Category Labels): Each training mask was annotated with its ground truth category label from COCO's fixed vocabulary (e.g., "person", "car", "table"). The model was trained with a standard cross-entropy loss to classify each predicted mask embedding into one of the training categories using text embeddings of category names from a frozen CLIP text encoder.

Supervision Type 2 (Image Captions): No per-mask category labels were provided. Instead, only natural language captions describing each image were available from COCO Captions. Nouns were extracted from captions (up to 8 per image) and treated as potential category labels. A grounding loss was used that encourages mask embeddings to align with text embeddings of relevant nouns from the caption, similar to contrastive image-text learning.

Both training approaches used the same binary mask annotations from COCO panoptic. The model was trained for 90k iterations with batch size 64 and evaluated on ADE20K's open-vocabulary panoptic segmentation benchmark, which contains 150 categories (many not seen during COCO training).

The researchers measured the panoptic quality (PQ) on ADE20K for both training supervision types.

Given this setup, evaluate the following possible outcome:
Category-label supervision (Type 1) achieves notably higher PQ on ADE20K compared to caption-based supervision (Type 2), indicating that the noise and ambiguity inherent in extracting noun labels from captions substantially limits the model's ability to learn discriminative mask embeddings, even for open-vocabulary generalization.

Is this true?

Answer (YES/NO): NO